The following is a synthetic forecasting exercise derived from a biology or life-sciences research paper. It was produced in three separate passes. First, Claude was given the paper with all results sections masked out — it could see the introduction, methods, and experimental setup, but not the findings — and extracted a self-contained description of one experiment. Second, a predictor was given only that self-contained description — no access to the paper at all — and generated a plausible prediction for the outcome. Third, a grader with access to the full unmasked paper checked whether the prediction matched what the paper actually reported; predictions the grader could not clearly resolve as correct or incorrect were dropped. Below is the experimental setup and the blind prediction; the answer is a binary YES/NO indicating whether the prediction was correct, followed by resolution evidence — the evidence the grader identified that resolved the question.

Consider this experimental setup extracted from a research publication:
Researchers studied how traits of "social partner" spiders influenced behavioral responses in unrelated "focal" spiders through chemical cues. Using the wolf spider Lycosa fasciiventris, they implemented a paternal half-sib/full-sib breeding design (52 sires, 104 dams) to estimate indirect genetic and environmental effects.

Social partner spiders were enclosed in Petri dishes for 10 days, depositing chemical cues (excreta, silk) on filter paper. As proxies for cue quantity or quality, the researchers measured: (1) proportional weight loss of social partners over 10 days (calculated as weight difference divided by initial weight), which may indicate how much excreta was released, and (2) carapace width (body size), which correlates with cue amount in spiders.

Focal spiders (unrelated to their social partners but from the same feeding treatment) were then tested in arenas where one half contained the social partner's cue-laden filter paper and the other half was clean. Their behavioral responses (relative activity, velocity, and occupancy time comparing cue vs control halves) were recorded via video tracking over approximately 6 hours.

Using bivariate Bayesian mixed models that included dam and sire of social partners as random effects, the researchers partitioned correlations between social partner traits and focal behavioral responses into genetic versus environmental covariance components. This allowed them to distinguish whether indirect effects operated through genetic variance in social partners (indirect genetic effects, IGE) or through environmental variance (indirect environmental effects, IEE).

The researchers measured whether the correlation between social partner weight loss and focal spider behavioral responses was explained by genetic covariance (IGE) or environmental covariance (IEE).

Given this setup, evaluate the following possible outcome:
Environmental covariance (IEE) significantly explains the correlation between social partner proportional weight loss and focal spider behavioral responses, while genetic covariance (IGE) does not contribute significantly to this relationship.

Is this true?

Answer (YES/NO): YES